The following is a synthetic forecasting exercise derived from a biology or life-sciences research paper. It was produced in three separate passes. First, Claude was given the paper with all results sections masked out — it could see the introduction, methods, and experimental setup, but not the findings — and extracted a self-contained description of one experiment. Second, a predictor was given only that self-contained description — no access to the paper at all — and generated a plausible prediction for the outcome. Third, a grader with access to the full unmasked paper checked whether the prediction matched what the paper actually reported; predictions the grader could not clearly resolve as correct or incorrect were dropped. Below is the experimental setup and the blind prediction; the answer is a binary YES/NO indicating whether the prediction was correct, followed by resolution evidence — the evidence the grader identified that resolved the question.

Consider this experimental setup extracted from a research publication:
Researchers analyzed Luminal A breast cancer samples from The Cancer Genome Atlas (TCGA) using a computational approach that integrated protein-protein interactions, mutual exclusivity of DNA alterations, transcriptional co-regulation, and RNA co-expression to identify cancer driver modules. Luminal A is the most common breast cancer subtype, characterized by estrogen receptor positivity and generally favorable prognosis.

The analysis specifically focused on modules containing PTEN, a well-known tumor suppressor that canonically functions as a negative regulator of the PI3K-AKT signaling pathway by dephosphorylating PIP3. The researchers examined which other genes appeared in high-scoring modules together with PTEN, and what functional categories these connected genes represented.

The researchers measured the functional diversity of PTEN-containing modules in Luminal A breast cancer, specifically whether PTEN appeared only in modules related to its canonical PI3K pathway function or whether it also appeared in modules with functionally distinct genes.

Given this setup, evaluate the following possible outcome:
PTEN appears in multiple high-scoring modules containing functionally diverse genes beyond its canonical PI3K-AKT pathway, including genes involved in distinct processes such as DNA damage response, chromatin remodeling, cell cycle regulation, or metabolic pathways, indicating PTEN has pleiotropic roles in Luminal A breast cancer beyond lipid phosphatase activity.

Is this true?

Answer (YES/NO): YES